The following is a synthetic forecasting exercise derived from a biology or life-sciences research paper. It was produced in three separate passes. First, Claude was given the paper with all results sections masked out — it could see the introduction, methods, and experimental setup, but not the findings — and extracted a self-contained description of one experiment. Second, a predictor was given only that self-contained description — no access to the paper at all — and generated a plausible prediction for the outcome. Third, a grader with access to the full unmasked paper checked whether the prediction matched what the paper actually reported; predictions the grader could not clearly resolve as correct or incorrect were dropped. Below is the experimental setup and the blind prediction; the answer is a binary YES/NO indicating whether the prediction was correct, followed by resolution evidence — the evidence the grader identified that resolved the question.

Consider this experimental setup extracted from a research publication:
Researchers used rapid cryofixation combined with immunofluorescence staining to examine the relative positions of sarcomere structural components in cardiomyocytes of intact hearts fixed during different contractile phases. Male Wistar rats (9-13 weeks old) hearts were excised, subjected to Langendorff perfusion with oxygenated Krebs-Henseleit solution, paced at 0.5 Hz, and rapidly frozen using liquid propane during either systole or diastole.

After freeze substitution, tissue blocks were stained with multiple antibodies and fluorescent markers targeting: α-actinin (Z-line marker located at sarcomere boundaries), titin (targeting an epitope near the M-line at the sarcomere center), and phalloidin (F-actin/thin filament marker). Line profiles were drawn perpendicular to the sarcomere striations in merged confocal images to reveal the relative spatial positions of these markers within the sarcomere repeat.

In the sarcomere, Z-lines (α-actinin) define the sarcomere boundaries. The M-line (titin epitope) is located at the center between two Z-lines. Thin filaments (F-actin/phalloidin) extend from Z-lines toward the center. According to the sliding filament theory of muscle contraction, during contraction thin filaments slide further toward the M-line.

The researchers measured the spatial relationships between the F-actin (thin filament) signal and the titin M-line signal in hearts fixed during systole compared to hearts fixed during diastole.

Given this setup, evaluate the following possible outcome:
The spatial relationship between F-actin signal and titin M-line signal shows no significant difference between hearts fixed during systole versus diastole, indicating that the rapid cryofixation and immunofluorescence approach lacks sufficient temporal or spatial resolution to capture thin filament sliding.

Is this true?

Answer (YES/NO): NO